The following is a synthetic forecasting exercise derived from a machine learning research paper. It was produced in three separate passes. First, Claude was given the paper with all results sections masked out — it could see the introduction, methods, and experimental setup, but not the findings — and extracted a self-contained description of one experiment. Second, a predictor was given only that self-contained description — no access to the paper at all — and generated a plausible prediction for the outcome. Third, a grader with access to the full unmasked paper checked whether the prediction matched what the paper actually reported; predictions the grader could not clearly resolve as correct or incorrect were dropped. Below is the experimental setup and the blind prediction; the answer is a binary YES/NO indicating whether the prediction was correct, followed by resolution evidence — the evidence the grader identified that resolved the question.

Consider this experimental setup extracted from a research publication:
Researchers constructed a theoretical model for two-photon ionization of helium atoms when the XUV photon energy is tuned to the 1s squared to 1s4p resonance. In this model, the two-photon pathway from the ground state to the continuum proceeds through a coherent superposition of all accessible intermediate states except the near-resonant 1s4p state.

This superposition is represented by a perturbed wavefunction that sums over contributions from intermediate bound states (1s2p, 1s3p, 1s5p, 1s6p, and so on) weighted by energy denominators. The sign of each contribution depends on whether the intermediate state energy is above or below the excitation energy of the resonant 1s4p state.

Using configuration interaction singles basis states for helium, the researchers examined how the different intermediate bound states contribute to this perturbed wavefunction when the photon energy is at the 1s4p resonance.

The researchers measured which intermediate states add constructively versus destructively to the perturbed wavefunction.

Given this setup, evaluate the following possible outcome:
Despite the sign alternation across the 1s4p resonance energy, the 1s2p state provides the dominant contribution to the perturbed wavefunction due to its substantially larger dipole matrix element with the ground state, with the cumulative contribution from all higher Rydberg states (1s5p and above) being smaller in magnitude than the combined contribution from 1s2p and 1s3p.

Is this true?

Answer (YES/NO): NO